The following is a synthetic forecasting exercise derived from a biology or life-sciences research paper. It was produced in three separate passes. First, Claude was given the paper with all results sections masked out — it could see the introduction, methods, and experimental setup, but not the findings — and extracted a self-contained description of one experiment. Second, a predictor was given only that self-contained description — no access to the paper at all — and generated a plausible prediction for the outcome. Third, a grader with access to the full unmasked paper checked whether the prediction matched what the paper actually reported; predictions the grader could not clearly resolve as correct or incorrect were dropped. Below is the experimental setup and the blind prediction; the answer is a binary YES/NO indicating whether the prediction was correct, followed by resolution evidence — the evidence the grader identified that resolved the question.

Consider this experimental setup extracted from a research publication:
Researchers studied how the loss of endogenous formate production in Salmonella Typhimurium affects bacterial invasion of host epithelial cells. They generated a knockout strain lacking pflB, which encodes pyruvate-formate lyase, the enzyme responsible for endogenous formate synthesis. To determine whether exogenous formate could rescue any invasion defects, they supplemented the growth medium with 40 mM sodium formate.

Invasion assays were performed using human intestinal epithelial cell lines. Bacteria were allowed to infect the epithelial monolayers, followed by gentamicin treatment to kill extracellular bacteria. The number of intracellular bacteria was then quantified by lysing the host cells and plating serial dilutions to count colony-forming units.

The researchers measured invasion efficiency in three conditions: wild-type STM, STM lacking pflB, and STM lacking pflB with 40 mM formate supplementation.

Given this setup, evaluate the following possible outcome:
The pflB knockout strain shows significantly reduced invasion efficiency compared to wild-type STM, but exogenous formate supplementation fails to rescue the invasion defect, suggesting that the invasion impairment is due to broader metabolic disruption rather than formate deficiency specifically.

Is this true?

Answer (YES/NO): NO